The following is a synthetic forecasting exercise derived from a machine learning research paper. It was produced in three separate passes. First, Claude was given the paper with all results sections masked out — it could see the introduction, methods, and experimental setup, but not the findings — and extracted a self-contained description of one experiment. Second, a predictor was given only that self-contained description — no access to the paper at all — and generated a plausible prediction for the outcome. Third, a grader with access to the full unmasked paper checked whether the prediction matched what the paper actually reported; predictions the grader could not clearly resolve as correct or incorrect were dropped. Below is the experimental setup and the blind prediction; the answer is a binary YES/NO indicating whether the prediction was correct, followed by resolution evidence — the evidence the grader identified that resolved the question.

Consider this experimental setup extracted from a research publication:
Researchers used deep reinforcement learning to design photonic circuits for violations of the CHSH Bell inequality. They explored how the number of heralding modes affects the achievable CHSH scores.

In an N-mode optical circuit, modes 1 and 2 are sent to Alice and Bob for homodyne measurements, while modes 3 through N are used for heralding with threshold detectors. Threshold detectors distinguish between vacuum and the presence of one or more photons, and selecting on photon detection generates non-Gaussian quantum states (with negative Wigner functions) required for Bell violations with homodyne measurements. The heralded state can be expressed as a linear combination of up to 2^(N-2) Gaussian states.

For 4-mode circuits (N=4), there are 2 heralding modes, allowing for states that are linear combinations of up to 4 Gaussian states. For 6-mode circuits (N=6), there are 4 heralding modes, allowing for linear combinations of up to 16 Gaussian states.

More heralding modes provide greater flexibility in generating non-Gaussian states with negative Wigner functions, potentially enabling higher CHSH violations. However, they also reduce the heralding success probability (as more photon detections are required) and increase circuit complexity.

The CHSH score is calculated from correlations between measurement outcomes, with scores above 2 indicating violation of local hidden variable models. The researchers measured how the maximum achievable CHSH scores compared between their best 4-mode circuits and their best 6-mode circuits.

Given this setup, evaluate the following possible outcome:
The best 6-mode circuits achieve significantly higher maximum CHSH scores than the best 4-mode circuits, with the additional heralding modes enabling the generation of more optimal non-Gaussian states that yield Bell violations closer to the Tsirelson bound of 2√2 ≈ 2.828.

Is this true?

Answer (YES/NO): NO